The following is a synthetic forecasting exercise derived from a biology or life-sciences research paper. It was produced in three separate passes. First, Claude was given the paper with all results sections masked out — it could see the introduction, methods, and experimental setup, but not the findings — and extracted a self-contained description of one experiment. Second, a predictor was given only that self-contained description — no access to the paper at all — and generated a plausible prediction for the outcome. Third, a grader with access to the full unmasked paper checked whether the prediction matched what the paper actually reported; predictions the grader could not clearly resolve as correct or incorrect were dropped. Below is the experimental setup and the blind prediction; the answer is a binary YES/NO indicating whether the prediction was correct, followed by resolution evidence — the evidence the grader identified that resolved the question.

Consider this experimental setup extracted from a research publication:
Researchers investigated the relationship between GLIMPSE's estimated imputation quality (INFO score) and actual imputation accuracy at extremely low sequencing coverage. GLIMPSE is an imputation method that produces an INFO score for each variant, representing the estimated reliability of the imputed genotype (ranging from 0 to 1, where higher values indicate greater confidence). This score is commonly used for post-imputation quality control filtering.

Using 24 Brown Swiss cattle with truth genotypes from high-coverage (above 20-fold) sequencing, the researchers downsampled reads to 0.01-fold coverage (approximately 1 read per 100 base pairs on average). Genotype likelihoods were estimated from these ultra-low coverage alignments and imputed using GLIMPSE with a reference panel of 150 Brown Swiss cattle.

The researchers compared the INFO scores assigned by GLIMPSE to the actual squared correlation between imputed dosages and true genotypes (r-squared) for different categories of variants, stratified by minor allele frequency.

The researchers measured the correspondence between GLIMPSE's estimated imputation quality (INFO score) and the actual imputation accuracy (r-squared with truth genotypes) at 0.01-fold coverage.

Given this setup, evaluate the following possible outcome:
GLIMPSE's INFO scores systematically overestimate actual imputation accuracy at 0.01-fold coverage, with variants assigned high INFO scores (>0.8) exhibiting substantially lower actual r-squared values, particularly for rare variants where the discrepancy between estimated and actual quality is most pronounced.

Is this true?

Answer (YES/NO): NO